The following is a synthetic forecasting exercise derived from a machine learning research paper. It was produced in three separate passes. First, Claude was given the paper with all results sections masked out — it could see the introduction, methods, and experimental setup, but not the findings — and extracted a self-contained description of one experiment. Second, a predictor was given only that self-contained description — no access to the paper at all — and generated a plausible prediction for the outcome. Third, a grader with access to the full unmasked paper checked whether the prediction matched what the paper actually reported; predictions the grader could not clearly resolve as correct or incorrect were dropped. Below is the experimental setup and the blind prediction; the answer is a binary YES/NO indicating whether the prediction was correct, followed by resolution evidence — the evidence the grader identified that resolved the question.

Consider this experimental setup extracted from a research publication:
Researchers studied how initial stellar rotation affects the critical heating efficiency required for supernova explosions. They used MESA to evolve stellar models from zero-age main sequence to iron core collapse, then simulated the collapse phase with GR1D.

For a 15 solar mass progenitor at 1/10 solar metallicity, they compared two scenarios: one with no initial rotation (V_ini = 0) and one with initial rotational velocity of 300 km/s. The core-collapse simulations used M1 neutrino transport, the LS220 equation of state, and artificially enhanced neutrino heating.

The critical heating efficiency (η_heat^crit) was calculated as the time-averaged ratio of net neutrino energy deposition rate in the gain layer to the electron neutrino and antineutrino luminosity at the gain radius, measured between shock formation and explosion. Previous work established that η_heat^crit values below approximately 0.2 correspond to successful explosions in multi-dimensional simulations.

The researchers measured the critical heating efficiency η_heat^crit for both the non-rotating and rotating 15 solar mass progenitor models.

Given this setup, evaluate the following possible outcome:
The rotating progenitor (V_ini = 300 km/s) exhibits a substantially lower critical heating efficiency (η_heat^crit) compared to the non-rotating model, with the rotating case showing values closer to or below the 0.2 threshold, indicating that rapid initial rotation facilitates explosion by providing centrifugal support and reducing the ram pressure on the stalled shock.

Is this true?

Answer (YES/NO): NO